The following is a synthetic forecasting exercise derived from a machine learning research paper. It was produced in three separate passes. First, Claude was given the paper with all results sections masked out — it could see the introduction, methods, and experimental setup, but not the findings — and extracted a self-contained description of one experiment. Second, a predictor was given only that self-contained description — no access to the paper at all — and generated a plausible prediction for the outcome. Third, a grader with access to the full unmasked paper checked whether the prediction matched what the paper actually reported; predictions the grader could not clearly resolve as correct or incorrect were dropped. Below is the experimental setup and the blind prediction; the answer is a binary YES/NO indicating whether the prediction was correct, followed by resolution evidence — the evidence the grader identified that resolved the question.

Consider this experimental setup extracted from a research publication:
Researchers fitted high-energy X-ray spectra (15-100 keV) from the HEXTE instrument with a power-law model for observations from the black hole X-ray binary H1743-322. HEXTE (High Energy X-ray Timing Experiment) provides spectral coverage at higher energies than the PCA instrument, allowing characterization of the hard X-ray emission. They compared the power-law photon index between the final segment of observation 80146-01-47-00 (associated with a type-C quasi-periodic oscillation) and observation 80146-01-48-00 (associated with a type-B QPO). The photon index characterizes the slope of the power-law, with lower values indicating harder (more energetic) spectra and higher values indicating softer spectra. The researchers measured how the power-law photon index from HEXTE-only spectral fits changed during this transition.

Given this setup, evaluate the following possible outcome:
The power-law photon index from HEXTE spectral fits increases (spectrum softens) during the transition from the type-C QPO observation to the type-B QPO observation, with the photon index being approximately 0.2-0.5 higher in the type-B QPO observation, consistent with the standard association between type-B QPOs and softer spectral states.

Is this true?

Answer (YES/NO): NO